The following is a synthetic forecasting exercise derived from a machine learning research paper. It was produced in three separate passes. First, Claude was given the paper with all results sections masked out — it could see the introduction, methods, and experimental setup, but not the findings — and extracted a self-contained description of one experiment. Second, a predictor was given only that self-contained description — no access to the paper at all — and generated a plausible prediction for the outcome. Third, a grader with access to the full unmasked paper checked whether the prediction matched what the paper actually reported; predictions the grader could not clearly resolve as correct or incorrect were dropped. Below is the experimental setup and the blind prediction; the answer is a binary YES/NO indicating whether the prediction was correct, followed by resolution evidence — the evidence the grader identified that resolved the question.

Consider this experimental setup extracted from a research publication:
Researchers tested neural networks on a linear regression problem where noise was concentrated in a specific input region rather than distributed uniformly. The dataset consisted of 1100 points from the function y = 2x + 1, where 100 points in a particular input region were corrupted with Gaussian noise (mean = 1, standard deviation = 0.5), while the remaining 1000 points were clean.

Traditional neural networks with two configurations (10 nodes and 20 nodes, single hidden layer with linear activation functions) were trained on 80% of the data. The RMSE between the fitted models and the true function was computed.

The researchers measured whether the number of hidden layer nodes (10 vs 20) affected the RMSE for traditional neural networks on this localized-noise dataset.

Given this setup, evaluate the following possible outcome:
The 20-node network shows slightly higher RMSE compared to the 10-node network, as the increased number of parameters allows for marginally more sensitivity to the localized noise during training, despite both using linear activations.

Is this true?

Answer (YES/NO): YES